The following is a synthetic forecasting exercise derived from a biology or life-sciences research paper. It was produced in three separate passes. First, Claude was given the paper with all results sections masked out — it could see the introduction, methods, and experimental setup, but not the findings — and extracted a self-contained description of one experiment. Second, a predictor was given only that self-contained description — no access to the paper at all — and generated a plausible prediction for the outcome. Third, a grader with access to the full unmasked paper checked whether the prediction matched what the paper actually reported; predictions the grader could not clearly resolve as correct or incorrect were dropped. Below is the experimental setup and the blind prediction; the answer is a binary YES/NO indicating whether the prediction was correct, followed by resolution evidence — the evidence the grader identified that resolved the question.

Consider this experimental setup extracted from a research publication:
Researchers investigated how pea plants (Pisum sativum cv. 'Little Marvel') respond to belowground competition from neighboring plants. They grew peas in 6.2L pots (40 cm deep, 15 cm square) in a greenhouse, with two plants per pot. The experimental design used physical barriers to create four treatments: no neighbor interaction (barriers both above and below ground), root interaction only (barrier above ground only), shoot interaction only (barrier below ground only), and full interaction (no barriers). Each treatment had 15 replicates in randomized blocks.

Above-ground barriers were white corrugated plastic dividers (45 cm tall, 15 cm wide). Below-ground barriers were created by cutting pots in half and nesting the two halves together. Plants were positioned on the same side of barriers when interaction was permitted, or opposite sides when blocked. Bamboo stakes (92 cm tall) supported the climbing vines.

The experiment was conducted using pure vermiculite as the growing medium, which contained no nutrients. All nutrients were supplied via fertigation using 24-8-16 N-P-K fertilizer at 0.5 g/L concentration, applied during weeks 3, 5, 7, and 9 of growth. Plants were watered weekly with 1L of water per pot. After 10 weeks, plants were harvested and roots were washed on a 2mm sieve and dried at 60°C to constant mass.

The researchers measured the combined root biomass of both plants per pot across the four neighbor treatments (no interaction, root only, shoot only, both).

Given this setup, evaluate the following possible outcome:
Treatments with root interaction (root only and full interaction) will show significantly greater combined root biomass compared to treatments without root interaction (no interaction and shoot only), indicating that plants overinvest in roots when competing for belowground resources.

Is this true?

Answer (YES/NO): NO